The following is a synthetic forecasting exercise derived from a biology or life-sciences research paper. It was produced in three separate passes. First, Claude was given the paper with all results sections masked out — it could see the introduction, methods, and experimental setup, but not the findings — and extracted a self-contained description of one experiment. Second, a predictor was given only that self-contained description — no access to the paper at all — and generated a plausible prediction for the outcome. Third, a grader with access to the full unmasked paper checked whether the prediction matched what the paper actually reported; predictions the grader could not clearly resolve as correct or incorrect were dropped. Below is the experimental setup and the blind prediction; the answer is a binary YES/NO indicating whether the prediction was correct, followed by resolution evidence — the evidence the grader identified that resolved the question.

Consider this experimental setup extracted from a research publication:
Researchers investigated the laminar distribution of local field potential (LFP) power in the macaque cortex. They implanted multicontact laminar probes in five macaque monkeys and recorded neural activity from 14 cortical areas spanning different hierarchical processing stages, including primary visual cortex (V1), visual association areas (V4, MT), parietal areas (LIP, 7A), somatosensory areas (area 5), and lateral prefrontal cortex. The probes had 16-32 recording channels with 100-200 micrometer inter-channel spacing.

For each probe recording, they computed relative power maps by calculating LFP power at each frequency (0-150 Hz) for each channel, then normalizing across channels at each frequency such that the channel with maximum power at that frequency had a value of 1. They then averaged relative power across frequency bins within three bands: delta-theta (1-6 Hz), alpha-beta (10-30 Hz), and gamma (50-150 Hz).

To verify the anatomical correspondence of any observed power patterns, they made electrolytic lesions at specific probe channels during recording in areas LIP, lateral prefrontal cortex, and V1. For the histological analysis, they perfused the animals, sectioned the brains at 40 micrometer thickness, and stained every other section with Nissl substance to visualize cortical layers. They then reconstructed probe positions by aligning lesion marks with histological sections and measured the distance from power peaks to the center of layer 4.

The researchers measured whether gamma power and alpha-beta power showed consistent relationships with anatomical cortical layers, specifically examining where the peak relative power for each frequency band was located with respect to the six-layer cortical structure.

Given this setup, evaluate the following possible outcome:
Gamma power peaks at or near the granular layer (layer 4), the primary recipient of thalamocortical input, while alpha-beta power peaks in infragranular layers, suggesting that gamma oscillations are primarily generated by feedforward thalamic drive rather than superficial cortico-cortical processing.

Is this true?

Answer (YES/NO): NO